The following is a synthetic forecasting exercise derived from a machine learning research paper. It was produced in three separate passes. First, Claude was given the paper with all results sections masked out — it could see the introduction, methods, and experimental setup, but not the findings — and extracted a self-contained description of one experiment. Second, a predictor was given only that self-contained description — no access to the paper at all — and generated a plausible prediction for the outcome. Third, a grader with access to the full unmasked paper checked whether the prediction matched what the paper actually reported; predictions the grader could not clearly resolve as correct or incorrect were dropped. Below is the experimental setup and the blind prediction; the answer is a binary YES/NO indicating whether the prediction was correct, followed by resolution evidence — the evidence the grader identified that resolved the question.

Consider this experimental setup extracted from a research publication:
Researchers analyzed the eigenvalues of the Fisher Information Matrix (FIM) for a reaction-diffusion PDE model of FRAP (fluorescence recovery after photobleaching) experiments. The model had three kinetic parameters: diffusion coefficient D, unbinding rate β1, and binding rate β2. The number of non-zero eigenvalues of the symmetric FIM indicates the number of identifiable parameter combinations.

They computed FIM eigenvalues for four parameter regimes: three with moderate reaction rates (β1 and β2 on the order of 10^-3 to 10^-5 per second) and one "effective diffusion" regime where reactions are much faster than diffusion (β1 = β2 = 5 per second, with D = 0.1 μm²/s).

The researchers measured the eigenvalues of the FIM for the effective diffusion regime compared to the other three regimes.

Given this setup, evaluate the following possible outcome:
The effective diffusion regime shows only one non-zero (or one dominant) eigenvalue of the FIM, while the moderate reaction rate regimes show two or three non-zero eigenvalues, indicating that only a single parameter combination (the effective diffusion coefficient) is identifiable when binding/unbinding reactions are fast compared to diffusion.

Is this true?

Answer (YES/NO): YES